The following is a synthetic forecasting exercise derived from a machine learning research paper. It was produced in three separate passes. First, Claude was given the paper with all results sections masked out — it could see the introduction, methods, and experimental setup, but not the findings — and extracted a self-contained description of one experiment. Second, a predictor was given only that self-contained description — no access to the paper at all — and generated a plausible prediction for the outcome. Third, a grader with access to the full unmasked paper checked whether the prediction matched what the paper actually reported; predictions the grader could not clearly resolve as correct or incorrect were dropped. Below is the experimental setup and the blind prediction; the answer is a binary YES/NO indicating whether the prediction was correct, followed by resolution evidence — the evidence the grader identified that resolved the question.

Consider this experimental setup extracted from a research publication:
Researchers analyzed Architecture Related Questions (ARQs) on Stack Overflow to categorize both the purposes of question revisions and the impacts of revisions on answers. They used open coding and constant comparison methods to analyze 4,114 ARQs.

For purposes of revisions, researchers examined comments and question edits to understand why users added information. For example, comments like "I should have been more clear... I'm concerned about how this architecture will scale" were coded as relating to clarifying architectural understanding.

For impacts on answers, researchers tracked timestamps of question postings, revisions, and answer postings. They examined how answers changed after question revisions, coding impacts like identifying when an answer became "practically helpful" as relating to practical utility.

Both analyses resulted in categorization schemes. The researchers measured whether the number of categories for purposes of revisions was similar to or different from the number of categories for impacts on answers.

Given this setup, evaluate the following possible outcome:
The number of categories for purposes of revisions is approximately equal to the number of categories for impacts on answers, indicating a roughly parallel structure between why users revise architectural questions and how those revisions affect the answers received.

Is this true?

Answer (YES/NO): YES